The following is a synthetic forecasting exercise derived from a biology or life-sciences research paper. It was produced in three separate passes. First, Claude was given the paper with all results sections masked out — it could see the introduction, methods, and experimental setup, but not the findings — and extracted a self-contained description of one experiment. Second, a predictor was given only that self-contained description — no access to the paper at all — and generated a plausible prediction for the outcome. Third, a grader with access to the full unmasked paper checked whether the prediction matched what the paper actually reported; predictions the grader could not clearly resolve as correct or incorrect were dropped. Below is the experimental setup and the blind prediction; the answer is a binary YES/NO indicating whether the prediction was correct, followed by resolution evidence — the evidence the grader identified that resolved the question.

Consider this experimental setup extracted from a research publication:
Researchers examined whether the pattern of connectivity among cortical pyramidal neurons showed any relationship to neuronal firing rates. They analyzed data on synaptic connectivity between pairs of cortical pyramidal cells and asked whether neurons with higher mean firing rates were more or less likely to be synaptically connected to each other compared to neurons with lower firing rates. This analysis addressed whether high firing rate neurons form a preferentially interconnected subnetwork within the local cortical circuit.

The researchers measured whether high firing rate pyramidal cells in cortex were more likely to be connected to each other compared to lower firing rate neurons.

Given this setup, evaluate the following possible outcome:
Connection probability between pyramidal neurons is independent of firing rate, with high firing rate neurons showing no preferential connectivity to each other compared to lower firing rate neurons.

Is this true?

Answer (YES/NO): NO